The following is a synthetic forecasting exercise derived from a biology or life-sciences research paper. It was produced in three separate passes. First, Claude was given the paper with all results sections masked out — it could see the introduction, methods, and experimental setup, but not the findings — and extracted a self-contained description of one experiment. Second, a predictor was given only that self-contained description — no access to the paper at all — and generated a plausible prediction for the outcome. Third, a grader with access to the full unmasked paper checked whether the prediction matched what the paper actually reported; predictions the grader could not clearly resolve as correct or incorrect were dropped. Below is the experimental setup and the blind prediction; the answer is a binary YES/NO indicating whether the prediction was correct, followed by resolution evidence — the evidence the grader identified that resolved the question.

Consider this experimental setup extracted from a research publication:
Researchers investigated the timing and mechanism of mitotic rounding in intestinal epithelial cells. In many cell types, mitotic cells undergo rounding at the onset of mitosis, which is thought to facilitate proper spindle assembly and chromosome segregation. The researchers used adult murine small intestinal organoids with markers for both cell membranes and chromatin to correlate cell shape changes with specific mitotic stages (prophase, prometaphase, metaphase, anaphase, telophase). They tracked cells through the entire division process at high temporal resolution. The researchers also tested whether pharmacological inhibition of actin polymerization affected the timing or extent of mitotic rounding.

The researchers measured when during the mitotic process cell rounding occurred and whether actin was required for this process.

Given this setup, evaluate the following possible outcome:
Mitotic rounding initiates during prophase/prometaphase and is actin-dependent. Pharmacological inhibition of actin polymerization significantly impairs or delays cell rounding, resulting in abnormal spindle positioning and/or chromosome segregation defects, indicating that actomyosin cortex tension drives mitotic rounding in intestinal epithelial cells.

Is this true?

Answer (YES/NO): YES